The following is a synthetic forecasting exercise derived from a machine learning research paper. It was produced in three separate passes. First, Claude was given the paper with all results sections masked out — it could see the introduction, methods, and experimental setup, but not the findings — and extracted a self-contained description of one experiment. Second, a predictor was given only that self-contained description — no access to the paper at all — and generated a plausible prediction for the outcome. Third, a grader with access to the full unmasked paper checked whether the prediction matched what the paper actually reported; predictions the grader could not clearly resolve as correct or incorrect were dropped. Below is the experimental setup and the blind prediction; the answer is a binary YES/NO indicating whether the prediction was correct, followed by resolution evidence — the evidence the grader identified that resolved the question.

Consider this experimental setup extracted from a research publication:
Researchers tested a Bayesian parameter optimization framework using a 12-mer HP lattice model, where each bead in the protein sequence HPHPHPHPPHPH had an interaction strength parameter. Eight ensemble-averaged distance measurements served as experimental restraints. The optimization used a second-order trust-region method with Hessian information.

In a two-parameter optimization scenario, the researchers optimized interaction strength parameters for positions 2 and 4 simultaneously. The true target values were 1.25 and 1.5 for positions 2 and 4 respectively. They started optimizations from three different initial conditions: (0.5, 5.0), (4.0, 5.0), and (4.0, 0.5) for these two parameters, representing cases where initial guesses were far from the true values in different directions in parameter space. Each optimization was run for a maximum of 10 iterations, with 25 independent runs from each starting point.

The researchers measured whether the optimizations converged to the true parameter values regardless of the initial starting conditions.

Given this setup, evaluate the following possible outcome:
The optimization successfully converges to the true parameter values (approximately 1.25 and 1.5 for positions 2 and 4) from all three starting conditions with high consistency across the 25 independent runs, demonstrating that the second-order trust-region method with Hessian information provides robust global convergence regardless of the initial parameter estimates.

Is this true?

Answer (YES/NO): YES